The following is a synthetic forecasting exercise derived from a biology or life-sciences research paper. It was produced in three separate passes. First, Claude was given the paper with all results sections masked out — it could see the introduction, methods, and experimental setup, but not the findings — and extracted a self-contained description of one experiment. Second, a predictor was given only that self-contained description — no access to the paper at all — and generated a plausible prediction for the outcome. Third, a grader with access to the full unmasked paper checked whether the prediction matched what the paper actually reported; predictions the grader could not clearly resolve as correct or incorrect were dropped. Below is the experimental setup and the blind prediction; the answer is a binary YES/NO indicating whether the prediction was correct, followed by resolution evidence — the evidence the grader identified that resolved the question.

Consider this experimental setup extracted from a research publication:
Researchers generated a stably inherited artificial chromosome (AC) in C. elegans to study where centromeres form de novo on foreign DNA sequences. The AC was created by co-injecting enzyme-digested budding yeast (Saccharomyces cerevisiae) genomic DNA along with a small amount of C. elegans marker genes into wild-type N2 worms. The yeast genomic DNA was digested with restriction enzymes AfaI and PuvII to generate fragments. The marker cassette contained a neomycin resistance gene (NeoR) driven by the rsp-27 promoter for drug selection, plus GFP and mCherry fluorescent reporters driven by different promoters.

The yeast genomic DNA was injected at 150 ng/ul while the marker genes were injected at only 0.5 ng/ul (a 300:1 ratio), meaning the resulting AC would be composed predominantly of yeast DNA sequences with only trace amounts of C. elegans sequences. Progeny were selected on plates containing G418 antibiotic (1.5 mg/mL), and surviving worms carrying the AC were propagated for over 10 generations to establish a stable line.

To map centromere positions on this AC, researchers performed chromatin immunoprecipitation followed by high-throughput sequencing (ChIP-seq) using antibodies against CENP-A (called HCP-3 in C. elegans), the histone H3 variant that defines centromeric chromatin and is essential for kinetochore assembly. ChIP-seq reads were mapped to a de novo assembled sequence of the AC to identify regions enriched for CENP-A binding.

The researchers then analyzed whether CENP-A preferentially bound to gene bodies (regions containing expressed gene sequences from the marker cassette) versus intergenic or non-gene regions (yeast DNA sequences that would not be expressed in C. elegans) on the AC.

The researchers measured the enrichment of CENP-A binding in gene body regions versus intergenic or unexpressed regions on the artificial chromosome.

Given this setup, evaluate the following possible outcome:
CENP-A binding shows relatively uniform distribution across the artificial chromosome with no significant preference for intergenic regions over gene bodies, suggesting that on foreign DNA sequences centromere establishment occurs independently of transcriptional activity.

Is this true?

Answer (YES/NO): NO